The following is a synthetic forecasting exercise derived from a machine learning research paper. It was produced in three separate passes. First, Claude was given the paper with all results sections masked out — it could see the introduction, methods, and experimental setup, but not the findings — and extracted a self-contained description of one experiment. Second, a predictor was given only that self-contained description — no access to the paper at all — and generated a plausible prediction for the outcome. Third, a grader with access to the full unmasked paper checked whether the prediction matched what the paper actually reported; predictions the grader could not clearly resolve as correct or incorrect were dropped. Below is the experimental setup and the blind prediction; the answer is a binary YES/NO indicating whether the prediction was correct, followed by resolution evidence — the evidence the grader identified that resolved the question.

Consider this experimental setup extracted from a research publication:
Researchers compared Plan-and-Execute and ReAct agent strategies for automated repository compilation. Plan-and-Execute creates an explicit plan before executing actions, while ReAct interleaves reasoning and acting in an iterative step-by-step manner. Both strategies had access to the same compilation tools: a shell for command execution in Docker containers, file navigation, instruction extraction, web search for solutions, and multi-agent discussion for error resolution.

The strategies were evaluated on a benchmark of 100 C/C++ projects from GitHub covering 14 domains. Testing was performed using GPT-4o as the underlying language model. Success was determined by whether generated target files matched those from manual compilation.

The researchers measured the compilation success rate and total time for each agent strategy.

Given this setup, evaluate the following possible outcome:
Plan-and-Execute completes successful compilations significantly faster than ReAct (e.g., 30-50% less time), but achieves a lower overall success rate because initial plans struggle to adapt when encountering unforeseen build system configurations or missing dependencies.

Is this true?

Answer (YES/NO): NO